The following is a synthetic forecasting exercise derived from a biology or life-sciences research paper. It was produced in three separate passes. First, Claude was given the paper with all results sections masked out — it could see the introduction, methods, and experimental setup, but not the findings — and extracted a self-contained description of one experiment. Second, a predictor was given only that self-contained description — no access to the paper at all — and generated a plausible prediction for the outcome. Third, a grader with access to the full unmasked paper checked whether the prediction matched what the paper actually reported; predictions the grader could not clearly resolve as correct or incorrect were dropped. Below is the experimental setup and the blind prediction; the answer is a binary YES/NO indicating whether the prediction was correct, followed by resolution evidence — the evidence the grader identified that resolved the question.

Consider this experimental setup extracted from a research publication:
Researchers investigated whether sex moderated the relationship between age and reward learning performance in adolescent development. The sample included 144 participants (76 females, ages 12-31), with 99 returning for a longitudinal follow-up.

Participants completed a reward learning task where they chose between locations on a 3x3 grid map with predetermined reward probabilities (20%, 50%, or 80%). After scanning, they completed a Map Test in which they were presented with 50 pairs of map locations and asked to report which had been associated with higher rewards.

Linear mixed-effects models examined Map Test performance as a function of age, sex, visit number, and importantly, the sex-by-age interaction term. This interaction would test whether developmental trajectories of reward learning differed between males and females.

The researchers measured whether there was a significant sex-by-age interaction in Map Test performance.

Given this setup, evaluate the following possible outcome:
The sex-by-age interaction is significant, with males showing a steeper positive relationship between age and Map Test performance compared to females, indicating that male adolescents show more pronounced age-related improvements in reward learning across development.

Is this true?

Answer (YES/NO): NO